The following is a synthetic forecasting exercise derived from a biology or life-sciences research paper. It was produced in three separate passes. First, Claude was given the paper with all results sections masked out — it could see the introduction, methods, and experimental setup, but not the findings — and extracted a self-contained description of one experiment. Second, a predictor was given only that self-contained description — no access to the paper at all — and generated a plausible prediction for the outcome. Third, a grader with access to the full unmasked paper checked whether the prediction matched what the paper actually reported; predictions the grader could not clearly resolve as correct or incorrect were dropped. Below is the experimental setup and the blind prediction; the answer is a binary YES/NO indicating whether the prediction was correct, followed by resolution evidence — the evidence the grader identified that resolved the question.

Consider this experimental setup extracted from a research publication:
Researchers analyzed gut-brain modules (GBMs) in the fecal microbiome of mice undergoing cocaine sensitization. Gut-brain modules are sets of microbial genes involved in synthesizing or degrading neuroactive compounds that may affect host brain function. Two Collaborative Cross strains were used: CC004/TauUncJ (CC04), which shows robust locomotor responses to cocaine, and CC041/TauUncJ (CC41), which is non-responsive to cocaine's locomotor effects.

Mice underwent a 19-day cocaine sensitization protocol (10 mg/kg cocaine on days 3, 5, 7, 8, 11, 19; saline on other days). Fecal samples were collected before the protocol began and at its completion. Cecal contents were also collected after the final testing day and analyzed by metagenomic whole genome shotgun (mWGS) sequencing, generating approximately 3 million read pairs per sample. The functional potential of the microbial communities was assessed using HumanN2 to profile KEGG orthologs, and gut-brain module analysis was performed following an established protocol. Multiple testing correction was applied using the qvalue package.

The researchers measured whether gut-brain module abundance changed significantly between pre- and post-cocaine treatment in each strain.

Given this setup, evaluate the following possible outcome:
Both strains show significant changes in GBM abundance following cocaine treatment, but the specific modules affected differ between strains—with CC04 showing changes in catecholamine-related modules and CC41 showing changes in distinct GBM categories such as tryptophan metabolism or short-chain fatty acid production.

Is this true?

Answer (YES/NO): NO